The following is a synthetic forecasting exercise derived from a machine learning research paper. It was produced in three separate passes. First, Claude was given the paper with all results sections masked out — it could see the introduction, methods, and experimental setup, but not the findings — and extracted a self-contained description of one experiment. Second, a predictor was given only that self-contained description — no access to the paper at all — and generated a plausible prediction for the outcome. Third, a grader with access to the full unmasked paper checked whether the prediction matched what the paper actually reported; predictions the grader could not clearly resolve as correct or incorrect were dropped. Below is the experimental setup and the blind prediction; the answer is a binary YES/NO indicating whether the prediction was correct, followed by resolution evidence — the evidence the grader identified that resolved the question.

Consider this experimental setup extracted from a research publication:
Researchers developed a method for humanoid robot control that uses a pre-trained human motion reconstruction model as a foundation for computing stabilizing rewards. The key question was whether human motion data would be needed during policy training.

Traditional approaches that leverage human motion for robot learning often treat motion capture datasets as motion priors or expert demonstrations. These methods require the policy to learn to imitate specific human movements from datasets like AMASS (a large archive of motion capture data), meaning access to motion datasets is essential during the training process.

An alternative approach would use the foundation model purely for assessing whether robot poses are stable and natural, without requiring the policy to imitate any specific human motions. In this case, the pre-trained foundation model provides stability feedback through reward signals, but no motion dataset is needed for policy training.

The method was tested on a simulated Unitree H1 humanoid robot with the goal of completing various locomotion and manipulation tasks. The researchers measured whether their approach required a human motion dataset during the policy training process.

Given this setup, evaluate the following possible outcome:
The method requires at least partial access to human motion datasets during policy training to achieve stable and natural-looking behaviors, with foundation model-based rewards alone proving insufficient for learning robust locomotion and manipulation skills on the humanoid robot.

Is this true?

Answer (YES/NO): NO